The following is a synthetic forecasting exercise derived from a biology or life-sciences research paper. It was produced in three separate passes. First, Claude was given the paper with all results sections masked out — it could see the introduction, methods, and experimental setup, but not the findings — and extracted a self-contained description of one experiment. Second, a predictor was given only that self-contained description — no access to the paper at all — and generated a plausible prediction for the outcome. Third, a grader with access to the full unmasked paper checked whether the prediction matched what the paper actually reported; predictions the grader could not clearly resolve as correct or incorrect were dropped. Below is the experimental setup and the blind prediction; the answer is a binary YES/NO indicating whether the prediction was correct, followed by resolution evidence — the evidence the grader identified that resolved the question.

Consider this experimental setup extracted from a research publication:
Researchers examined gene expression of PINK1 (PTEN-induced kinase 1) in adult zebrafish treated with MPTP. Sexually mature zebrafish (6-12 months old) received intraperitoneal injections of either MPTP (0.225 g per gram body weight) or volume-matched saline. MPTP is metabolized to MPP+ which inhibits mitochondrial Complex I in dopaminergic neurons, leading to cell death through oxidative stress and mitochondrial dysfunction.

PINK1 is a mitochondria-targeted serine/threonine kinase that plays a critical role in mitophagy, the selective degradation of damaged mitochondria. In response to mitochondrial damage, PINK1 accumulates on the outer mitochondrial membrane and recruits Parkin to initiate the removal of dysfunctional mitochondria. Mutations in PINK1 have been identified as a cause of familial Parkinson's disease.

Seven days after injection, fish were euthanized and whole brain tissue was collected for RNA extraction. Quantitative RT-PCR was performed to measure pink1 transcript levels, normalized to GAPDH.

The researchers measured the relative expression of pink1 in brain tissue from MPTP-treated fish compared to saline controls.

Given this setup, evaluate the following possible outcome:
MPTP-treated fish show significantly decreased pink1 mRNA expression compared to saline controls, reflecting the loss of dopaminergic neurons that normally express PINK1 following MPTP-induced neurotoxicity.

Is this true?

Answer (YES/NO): NO